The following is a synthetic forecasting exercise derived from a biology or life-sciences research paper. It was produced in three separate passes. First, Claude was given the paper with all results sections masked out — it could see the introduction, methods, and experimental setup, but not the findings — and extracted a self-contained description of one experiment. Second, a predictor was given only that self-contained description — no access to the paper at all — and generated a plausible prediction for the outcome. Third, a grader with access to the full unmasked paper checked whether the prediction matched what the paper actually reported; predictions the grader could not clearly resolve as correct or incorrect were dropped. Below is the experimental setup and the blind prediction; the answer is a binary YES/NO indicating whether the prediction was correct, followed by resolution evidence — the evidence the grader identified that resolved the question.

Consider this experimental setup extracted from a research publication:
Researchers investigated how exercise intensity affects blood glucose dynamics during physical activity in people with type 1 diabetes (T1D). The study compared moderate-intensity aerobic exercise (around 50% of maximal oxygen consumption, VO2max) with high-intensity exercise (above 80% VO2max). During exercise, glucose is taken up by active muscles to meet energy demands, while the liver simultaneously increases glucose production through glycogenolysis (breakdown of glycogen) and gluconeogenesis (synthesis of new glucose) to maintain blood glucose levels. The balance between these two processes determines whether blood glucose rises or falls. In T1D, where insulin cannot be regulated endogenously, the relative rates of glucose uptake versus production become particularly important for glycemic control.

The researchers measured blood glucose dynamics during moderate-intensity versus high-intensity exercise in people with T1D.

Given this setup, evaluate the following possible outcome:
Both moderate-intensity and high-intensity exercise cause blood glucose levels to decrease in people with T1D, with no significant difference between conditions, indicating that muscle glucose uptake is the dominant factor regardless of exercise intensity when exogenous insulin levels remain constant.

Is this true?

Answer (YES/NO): NO